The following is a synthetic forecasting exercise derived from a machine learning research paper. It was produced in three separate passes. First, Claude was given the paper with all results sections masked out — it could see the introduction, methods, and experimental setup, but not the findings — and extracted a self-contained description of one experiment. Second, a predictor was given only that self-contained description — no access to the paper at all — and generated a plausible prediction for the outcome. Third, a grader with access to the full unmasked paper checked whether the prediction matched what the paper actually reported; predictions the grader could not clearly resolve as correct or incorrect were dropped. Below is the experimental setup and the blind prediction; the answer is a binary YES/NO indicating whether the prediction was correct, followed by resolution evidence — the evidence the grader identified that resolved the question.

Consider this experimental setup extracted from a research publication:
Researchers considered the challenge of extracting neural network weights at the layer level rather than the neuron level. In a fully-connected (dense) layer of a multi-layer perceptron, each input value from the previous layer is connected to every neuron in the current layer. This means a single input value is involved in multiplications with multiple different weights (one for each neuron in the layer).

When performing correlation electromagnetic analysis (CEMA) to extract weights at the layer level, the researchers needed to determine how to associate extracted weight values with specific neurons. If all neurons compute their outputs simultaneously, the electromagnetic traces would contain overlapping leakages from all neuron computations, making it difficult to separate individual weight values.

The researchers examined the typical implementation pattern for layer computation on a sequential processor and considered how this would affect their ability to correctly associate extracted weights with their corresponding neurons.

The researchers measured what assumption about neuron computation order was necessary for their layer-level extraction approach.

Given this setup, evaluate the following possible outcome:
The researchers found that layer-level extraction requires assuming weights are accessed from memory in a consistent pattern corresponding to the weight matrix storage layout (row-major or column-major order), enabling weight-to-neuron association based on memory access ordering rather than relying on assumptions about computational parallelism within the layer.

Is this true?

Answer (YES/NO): NO